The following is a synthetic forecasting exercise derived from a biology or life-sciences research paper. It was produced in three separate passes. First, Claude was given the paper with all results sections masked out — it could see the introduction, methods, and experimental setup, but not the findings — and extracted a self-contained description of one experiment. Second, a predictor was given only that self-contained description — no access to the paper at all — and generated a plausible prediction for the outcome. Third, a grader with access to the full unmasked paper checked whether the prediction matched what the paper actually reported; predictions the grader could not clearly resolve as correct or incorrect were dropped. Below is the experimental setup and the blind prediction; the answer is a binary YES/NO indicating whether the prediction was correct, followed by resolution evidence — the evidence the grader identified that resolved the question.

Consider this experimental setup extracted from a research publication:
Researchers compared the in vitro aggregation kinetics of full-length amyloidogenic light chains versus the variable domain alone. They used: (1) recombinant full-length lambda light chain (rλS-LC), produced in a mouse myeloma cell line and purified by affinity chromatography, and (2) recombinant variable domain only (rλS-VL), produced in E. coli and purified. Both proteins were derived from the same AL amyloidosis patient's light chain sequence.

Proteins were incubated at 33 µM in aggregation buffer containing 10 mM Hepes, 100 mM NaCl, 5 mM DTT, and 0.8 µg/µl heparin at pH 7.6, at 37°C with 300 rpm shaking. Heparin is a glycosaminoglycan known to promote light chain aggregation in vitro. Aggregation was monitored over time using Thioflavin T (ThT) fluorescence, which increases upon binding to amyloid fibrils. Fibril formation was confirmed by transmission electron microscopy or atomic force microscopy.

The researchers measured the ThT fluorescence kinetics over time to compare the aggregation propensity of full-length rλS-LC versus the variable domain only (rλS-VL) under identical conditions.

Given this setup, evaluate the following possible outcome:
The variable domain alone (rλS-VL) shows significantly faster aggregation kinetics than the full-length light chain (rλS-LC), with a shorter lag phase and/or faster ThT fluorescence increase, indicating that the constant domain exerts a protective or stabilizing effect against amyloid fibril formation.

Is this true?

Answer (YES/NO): YES